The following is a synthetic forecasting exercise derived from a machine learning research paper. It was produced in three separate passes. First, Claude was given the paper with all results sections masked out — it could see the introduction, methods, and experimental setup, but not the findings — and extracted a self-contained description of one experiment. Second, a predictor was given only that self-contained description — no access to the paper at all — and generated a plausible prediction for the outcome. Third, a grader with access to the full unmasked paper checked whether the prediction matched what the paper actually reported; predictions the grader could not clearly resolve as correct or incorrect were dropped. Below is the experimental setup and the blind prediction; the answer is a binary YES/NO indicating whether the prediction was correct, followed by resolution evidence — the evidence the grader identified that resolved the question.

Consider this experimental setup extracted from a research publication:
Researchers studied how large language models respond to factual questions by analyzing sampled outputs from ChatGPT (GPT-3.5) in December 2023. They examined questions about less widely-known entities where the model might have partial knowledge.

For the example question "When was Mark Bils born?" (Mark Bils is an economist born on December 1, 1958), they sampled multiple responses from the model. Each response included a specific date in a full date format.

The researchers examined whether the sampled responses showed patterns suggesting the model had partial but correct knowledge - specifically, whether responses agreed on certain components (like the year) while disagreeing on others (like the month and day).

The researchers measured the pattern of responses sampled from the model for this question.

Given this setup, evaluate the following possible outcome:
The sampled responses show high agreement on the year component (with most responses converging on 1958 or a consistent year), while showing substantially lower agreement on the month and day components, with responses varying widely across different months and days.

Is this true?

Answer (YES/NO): YES